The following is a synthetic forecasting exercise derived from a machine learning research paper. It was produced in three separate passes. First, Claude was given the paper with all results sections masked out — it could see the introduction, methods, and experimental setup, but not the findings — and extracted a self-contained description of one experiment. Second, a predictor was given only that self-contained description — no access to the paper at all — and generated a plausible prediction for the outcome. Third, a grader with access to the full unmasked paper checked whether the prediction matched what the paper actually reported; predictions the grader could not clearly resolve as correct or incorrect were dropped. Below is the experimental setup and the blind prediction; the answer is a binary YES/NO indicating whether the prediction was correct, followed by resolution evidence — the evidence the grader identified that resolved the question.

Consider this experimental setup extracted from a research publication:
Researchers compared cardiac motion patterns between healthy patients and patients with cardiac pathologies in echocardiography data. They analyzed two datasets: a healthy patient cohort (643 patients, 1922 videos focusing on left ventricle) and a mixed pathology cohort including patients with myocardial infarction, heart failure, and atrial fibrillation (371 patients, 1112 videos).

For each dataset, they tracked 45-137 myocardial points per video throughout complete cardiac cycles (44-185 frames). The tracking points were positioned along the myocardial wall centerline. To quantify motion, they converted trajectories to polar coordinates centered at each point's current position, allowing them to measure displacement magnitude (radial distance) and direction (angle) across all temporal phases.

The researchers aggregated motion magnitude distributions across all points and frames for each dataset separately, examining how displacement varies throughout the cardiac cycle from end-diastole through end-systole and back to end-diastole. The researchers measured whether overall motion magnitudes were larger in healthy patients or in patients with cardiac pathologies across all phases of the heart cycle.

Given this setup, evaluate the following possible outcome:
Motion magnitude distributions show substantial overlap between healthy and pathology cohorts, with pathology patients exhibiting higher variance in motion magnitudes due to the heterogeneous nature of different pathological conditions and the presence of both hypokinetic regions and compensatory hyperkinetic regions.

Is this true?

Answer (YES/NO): NO